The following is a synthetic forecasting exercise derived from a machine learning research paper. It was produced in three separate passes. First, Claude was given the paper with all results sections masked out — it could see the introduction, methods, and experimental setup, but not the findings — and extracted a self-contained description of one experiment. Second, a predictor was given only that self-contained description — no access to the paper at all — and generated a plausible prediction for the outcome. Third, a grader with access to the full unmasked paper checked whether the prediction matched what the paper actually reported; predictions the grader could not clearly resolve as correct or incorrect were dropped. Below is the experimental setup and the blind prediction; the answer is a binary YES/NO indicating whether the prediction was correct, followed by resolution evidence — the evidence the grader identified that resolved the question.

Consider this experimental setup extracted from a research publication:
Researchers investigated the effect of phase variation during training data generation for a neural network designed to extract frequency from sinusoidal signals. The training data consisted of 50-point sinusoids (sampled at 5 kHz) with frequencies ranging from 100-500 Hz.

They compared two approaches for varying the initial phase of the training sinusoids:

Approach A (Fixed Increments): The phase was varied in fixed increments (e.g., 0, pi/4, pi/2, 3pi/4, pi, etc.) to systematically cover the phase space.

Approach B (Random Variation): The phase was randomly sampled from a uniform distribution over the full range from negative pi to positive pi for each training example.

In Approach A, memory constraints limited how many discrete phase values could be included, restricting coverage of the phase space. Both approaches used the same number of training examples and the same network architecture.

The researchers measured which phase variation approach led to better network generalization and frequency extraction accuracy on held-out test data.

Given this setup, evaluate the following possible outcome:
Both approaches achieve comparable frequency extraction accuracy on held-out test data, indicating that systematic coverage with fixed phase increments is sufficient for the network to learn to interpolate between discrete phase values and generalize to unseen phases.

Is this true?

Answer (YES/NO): NO